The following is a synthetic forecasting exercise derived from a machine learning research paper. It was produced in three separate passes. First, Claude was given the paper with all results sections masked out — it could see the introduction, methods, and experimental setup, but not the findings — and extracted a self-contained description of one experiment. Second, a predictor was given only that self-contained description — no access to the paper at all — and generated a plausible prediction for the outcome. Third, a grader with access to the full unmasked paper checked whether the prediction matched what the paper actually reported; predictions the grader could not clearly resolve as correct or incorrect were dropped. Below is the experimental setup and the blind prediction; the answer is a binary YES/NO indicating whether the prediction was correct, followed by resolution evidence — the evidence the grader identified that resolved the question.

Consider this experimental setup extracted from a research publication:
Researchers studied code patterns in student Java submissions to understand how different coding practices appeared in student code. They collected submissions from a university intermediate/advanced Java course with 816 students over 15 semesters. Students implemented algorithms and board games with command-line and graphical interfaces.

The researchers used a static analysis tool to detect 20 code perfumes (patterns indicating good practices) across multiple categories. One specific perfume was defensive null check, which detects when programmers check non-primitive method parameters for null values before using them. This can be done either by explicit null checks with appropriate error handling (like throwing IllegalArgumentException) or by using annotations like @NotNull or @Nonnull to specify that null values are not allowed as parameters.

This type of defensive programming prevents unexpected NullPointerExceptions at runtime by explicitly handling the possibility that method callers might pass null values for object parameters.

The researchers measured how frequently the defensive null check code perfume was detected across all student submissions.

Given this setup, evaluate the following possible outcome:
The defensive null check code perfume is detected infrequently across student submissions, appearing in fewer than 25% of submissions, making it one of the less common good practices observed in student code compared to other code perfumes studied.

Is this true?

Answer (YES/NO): NO